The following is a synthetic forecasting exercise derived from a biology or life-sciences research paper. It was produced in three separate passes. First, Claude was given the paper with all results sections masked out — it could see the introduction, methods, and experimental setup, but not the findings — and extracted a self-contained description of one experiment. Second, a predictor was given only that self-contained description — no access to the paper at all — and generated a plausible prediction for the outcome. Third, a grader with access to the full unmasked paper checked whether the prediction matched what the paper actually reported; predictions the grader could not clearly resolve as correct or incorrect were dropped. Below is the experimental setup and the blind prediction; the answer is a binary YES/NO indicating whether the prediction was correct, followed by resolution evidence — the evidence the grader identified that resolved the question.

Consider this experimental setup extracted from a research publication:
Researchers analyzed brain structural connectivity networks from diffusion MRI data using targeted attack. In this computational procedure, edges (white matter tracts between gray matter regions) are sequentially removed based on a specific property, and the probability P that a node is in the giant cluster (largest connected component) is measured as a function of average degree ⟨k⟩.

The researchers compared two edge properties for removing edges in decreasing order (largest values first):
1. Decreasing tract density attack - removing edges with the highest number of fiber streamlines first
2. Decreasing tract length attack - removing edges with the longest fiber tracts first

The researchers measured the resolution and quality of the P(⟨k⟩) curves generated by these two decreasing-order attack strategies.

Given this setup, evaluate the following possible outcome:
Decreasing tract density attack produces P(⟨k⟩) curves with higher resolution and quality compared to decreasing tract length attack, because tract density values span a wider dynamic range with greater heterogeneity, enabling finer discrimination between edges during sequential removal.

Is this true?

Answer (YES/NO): NO